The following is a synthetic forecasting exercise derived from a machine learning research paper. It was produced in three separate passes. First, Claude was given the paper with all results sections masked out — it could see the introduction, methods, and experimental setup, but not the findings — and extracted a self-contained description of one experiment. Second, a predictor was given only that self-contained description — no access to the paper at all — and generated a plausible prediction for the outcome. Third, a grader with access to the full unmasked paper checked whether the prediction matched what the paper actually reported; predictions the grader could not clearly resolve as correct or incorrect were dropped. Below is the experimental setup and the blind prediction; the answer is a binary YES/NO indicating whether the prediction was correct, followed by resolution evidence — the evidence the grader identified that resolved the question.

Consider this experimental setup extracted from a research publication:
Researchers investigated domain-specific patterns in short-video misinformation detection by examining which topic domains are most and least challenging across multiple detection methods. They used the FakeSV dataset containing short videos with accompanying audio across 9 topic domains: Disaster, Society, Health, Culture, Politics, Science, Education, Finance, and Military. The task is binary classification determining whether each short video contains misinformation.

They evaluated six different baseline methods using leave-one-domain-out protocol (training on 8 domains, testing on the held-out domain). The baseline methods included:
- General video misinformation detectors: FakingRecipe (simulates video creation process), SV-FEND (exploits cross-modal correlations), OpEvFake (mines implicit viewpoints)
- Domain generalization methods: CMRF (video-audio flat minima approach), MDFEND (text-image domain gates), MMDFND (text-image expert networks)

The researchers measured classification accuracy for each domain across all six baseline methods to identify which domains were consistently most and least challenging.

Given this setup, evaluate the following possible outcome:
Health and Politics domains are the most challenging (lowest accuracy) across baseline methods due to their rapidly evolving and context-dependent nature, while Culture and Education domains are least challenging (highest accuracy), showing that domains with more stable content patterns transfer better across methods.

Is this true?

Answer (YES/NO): NO